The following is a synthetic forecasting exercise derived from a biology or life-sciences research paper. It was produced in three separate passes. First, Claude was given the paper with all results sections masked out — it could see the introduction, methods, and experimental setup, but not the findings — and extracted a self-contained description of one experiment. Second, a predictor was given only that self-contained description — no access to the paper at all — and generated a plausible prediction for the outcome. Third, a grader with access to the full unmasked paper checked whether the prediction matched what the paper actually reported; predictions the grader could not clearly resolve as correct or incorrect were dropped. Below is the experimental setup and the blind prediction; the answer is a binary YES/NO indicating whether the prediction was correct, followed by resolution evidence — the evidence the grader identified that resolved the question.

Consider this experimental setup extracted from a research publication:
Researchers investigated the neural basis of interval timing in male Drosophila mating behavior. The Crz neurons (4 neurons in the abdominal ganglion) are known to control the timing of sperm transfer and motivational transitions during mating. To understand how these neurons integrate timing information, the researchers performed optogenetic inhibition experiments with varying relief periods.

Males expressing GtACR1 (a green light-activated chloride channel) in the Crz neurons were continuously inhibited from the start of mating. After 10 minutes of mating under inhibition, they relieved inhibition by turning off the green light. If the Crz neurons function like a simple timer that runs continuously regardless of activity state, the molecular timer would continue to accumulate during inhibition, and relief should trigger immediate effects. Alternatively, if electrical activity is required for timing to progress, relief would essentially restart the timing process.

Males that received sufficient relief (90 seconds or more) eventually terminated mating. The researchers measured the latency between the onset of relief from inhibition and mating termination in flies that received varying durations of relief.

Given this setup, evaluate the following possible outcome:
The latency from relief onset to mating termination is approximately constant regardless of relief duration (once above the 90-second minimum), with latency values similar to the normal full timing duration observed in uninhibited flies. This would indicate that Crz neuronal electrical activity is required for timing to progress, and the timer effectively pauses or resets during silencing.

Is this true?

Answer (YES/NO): NO